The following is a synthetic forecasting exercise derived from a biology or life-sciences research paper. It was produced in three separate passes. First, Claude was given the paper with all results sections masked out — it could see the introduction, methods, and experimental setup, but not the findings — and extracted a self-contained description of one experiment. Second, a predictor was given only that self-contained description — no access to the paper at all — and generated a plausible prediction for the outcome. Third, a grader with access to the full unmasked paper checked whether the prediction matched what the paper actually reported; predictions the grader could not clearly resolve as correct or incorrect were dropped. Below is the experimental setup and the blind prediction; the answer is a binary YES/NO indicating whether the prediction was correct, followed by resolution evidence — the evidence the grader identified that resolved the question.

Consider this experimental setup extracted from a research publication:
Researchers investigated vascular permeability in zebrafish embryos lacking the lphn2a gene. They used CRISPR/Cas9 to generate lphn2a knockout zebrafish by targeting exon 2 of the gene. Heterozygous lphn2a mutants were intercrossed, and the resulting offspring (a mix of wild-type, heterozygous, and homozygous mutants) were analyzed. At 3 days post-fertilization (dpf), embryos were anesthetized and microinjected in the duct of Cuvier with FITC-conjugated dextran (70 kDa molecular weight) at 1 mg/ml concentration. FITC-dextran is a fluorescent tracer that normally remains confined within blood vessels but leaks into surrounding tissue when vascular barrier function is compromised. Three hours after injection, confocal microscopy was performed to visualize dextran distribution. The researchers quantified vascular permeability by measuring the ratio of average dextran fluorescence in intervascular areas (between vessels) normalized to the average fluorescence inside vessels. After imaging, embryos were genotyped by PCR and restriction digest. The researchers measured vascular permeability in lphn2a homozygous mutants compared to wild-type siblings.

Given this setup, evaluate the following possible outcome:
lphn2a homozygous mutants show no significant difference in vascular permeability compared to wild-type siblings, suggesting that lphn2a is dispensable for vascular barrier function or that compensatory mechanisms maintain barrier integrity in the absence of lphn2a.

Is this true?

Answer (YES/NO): NO